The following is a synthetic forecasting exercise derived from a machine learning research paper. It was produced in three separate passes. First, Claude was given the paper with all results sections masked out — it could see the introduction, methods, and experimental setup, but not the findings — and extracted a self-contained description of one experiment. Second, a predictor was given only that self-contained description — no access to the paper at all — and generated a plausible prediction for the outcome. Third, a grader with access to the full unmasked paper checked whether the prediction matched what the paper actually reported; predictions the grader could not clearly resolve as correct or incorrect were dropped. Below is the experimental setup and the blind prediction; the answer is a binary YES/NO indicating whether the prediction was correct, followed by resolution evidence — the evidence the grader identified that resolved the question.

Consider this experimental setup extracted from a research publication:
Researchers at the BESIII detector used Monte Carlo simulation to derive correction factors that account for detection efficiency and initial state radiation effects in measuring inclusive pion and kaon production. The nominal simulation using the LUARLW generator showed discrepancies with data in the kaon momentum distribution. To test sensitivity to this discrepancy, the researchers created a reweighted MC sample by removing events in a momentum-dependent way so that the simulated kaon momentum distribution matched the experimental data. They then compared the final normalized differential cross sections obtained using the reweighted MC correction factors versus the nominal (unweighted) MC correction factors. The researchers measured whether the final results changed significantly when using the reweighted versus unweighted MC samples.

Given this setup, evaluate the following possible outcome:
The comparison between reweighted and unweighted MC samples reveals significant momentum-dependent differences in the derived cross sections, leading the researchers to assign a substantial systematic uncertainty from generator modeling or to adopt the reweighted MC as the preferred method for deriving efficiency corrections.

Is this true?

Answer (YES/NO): NO